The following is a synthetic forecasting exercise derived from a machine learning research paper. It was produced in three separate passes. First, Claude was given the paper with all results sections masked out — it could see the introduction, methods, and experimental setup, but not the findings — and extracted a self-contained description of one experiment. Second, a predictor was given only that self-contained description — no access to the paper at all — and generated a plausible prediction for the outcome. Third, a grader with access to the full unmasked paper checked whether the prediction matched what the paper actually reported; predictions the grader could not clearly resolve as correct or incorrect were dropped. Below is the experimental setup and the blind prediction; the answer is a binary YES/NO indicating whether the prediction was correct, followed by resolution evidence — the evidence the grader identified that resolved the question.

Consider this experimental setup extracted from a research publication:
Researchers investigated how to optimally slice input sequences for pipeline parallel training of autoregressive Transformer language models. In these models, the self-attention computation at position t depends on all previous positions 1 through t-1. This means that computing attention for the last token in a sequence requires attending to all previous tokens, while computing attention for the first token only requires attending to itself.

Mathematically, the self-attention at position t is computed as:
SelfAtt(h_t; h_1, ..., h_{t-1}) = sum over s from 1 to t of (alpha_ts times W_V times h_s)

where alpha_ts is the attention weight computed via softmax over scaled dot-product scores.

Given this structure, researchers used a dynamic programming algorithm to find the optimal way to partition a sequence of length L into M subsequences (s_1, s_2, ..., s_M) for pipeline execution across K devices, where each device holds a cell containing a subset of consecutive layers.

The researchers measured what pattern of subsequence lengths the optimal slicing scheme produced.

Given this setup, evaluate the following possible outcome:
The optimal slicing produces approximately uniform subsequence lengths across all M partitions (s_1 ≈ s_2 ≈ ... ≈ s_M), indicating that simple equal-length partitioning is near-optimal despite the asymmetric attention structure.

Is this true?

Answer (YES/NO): NO